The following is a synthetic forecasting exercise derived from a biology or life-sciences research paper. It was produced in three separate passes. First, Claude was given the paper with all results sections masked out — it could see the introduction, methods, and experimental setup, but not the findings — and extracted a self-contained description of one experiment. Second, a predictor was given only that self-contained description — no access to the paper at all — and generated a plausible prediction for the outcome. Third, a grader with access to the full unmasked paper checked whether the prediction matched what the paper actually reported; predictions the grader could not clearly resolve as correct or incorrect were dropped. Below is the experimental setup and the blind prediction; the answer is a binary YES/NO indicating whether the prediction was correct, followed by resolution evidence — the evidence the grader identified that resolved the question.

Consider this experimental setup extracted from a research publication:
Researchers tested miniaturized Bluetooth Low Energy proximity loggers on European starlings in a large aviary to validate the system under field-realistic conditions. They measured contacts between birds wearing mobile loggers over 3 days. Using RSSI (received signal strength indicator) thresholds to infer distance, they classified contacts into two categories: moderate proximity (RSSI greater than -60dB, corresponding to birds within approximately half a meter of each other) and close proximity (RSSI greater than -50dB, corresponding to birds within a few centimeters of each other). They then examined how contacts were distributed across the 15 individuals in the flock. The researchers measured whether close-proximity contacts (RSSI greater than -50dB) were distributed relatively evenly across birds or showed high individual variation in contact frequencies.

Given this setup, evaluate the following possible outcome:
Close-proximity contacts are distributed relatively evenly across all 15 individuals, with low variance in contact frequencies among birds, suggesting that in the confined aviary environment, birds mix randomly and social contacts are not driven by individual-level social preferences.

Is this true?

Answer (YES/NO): NO